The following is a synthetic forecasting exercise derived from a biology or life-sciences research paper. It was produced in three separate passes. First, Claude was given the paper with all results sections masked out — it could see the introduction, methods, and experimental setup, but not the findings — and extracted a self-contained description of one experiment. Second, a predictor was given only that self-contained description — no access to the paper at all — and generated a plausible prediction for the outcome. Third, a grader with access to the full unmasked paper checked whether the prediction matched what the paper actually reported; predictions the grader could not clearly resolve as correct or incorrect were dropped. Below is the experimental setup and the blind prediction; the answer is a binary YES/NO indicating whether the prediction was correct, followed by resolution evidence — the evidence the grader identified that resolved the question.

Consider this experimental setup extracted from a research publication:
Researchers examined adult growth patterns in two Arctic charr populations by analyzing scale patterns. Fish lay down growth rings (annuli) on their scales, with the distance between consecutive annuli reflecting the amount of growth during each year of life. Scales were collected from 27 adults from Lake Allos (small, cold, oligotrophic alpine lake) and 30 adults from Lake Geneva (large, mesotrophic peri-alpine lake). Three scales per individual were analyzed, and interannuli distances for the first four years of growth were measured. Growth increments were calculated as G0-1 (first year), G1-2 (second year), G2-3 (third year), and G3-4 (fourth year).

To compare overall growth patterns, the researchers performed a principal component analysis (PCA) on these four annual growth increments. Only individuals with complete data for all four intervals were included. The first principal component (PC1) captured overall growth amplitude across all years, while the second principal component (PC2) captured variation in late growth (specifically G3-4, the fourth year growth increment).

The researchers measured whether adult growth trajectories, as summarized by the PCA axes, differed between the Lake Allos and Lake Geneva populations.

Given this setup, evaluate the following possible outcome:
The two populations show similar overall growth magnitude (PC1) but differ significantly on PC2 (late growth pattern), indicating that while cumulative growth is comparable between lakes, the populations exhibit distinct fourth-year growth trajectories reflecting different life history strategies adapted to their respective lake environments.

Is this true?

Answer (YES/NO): NO